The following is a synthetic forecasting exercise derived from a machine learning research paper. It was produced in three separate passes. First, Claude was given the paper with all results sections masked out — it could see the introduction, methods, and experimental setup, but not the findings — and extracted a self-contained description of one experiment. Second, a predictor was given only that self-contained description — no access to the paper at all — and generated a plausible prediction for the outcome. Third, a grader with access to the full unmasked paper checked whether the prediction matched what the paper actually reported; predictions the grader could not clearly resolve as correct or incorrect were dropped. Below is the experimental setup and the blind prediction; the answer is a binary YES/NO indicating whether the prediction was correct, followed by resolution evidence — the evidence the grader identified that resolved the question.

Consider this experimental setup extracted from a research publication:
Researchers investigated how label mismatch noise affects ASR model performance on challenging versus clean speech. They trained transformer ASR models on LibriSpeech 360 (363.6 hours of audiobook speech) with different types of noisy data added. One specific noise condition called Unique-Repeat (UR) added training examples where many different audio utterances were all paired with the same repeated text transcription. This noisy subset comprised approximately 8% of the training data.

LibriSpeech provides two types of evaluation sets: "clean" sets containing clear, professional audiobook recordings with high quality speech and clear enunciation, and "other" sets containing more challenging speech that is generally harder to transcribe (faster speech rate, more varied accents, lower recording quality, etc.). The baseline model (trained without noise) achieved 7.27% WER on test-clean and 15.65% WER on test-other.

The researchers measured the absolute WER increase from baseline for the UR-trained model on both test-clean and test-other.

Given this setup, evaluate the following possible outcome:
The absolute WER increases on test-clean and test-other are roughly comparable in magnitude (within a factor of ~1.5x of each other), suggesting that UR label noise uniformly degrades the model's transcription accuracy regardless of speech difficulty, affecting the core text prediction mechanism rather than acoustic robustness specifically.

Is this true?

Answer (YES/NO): NO